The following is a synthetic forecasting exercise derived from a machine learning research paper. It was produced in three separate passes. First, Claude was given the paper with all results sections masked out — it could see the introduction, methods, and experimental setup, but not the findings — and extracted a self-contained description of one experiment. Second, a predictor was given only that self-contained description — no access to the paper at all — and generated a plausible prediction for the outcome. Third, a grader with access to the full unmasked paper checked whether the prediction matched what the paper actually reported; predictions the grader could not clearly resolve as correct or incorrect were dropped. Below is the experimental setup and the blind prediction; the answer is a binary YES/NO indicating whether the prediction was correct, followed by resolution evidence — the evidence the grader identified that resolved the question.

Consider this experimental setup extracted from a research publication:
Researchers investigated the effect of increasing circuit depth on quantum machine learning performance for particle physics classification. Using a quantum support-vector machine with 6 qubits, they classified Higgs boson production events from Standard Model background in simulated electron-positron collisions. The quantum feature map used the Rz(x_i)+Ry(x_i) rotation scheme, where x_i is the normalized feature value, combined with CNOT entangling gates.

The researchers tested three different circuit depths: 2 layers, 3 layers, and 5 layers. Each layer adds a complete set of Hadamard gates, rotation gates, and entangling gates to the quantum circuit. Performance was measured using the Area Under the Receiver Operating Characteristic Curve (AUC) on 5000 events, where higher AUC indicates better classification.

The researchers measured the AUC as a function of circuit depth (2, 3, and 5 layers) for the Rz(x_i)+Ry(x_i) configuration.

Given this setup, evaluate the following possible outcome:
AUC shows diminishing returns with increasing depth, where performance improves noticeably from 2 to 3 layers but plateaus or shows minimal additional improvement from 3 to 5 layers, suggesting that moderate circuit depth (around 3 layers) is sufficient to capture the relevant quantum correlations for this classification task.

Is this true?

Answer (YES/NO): NO